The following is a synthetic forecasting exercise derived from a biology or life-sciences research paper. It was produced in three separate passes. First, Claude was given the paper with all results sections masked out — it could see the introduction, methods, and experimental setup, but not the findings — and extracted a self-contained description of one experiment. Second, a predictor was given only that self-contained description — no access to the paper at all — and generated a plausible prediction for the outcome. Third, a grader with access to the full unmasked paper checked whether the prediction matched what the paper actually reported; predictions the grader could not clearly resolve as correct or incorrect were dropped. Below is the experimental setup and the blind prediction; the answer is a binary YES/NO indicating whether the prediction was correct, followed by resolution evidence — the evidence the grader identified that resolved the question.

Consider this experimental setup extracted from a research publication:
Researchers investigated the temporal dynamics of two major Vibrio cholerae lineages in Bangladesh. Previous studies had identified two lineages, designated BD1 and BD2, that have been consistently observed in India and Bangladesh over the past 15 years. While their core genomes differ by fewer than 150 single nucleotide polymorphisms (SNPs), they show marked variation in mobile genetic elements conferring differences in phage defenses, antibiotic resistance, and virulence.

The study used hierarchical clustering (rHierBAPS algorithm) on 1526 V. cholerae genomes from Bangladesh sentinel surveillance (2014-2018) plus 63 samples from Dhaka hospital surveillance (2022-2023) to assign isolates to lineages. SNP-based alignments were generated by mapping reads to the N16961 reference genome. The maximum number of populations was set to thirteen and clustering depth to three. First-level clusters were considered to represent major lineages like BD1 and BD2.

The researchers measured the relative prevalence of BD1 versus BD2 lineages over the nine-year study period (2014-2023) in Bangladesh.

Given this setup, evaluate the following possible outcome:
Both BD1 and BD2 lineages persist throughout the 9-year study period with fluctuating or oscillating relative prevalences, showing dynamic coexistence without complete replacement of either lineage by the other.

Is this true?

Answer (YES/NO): NO